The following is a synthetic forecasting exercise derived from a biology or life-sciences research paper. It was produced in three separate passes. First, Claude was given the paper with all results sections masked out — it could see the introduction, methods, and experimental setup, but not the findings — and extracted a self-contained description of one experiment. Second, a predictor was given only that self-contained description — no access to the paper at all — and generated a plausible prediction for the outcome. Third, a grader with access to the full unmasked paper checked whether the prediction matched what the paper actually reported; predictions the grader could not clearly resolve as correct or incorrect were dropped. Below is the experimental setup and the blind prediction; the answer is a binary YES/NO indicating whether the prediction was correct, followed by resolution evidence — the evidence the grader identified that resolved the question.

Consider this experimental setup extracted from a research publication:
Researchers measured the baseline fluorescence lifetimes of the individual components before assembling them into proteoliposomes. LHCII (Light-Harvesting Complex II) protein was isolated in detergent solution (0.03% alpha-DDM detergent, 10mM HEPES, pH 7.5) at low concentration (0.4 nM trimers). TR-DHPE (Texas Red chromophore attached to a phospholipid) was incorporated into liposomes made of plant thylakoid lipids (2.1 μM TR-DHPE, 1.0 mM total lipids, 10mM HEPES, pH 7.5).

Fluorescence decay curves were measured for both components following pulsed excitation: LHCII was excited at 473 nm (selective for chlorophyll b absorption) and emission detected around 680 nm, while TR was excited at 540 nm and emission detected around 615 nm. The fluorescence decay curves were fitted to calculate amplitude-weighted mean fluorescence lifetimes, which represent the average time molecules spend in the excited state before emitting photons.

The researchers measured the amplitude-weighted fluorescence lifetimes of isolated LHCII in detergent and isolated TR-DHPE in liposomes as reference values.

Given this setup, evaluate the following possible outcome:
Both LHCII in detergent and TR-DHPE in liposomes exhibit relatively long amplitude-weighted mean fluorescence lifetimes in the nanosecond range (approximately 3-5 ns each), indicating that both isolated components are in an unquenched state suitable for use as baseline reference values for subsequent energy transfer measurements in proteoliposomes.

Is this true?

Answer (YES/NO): YES